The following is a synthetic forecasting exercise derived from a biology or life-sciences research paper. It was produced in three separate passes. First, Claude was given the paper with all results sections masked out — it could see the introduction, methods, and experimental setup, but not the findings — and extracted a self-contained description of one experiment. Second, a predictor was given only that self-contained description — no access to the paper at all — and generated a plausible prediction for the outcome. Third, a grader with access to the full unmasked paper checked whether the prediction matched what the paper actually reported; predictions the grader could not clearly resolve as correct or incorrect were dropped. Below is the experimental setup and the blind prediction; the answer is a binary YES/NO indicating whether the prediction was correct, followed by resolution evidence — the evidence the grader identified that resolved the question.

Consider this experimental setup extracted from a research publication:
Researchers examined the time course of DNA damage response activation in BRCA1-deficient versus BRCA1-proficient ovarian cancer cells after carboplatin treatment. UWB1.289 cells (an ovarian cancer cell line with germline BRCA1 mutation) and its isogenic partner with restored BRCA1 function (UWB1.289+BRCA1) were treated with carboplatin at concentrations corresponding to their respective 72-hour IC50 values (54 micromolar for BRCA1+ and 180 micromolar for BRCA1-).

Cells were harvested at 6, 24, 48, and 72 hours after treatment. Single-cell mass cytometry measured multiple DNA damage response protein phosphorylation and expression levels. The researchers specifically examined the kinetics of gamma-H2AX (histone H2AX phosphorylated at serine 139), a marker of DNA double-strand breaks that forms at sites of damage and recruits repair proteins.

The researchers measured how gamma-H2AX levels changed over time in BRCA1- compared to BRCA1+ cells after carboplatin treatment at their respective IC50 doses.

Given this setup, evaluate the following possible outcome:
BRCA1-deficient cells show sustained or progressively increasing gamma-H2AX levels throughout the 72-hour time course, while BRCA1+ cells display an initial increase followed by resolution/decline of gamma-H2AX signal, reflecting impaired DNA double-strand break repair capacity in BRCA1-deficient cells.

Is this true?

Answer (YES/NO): NO